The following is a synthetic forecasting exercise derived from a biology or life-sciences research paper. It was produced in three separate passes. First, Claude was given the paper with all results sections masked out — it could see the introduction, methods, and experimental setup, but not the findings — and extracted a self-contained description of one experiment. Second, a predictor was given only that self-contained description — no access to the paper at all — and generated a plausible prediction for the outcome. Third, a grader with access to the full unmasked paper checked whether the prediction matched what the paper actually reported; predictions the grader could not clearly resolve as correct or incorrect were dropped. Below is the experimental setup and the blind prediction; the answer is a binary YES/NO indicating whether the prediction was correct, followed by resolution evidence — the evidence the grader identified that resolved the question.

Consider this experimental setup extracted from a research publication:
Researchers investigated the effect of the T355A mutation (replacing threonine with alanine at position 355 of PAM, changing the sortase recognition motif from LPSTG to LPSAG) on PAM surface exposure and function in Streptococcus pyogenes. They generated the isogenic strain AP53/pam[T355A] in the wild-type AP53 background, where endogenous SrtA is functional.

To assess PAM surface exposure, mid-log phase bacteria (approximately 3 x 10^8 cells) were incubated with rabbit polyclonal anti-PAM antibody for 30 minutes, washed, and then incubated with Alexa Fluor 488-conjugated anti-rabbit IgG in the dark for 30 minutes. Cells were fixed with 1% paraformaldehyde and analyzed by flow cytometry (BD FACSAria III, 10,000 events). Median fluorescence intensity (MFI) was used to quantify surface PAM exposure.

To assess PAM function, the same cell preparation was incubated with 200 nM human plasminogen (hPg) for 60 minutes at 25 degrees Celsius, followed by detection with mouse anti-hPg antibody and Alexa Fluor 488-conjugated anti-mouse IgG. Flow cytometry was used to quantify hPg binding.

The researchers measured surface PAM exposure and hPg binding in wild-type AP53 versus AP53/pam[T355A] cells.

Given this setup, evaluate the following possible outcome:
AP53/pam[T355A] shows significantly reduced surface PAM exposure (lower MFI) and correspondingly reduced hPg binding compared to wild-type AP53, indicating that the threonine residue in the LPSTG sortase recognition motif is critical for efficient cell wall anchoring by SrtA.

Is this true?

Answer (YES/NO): NO